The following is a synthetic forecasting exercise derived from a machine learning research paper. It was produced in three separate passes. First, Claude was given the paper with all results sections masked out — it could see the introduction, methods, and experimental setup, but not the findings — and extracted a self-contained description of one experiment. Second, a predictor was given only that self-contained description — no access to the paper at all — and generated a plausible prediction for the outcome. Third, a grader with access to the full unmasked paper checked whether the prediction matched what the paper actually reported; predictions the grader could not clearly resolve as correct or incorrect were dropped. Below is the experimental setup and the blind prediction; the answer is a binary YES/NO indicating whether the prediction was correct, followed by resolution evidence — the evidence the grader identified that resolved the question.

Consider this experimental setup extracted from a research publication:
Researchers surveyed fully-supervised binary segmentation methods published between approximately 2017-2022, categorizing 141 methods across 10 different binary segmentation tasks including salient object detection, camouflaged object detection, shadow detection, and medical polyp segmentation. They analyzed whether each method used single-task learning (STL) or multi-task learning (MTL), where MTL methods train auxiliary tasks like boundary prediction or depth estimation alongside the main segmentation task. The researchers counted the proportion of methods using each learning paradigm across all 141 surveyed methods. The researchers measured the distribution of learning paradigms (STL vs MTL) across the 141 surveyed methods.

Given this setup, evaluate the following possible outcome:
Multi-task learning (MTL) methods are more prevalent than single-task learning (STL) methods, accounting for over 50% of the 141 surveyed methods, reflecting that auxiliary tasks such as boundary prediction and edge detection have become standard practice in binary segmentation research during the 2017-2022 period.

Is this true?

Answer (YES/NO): NO